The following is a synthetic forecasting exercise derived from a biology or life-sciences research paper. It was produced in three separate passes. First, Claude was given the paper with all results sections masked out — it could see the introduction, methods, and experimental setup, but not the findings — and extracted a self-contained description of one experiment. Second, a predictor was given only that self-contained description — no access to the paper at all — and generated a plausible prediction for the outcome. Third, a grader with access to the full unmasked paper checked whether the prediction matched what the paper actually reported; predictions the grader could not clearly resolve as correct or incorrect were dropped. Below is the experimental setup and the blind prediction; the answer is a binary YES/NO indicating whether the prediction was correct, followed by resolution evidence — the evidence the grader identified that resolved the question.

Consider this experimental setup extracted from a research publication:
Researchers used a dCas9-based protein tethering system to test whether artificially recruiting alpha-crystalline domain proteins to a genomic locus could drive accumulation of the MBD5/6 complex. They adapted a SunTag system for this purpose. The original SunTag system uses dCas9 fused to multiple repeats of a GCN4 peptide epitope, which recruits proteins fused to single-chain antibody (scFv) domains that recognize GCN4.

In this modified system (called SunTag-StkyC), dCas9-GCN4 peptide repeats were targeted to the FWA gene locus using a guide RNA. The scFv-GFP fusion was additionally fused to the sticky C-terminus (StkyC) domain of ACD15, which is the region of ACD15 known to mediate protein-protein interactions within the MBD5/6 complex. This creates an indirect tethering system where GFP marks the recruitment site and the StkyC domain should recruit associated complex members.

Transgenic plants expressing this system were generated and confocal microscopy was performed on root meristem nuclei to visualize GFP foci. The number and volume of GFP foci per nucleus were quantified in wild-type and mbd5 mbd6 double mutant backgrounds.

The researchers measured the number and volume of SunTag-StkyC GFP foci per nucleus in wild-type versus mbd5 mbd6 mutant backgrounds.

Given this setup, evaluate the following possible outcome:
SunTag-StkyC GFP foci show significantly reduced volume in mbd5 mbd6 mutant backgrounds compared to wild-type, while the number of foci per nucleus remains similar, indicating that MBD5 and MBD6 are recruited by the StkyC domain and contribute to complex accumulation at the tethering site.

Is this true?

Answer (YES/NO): NO